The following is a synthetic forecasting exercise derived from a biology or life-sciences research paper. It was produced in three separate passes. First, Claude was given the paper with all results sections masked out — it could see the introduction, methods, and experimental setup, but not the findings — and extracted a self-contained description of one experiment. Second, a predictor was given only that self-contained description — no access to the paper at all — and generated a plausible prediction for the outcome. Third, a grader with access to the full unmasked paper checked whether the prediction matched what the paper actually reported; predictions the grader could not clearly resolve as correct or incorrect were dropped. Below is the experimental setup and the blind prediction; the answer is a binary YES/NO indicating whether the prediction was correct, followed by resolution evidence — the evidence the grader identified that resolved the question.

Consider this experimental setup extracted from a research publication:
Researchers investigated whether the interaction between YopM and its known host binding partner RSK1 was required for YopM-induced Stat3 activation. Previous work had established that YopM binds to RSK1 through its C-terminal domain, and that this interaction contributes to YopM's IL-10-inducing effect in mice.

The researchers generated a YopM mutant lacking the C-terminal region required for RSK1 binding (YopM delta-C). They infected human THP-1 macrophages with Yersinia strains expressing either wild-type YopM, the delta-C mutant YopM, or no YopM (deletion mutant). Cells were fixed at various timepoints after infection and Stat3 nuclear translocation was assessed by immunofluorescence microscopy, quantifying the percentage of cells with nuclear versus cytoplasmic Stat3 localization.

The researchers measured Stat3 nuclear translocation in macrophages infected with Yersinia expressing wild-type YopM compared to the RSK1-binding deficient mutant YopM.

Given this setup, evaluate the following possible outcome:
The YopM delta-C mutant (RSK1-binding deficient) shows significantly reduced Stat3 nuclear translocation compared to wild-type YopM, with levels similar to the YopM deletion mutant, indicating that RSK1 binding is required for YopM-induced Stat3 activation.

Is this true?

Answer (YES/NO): NO